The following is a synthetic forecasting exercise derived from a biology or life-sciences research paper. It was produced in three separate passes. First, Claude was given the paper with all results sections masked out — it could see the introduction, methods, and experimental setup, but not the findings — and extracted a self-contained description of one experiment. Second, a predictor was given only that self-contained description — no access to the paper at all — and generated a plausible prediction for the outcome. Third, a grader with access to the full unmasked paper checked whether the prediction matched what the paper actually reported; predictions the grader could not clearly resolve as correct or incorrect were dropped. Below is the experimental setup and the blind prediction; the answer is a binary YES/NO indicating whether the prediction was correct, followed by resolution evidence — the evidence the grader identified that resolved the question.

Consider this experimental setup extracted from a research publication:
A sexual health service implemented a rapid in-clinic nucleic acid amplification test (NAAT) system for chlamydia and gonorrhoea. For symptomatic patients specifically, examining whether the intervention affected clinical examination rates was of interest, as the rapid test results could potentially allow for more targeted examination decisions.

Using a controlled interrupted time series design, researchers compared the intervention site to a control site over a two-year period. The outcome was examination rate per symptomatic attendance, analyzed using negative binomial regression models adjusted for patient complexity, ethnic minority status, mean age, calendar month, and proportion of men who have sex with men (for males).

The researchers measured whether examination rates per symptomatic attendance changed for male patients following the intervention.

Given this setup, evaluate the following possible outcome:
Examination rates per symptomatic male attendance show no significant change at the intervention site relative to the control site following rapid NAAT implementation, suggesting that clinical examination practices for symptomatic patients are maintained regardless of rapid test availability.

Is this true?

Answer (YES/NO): YES